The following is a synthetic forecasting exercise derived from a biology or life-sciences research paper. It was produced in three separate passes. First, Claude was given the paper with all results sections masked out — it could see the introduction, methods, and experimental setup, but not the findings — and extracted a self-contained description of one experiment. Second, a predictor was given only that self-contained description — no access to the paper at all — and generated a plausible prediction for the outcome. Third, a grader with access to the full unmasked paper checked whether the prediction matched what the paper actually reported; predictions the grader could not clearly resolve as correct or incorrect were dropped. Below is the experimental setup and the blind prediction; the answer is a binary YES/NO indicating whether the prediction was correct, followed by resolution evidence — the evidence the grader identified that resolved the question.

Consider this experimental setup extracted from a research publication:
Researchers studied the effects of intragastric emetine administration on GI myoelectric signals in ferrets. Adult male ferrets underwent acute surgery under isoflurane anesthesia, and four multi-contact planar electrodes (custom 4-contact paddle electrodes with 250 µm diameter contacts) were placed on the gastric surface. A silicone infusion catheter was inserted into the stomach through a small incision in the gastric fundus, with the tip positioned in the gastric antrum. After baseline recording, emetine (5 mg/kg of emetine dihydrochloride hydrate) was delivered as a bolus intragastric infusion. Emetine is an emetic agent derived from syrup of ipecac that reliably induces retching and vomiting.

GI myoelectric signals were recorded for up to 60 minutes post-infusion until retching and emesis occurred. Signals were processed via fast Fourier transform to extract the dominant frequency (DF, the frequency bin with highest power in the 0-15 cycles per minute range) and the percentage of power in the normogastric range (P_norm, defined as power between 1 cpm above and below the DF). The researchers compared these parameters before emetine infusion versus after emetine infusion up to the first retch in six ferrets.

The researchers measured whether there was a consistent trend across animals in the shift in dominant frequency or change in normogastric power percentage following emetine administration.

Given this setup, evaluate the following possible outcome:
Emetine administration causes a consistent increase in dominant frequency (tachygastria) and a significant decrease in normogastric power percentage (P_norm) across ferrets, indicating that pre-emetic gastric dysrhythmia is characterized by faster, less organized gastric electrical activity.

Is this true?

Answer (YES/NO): NO